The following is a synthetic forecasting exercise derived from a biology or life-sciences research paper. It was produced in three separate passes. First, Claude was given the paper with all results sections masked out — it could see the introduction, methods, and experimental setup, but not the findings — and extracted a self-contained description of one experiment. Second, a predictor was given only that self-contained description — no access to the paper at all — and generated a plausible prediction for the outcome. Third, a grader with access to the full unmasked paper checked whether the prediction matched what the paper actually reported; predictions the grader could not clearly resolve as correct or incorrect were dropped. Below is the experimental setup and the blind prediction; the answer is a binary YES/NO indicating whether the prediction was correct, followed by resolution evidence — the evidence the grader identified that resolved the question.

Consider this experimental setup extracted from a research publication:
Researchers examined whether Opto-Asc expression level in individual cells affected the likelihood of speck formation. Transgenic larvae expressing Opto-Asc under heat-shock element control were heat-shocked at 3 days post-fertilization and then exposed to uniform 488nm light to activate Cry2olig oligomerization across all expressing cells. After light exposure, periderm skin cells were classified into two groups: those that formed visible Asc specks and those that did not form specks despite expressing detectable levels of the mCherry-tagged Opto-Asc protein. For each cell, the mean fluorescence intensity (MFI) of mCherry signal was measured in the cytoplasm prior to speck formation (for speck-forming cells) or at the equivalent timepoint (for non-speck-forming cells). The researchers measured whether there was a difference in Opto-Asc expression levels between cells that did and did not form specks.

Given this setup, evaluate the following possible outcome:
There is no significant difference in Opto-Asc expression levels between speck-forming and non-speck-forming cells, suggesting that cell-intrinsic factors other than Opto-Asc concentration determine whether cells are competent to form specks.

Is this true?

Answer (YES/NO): NO